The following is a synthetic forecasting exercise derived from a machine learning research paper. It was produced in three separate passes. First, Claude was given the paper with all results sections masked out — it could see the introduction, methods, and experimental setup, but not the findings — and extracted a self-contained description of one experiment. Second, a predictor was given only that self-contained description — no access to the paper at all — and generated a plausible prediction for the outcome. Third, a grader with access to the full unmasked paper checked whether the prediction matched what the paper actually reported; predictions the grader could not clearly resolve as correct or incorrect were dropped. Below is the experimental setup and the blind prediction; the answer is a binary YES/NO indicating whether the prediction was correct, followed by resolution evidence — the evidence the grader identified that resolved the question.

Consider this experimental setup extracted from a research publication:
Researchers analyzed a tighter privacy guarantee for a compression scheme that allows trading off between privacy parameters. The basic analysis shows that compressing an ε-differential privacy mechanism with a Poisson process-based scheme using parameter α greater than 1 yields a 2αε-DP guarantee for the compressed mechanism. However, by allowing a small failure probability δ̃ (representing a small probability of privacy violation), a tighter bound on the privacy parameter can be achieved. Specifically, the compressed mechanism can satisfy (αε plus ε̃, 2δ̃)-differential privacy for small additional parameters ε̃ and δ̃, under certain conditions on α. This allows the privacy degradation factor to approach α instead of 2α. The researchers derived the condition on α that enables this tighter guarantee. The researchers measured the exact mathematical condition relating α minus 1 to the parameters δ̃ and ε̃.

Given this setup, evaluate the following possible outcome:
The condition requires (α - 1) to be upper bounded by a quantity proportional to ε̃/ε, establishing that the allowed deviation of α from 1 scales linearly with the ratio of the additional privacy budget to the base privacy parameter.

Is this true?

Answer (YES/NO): NO